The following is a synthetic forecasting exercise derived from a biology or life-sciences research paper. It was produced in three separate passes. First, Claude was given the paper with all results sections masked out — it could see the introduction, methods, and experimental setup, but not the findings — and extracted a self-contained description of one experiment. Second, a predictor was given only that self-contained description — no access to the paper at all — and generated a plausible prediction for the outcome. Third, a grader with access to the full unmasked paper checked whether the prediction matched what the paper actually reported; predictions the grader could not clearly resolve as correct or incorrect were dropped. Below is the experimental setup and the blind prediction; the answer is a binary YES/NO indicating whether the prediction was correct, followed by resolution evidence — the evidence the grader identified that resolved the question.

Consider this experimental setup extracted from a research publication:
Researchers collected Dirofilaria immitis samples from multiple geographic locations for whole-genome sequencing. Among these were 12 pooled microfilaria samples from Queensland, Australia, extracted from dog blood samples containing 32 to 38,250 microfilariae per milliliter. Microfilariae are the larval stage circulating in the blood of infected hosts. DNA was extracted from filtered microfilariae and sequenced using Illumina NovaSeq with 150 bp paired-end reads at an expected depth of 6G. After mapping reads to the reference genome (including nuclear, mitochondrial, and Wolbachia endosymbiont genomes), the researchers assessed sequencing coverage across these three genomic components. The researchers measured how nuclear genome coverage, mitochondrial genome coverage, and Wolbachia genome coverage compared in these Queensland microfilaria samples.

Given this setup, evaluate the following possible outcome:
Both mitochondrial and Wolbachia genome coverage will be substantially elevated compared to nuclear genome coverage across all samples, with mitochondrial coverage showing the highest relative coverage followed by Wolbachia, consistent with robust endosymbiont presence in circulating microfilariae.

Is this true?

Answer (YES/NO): NO